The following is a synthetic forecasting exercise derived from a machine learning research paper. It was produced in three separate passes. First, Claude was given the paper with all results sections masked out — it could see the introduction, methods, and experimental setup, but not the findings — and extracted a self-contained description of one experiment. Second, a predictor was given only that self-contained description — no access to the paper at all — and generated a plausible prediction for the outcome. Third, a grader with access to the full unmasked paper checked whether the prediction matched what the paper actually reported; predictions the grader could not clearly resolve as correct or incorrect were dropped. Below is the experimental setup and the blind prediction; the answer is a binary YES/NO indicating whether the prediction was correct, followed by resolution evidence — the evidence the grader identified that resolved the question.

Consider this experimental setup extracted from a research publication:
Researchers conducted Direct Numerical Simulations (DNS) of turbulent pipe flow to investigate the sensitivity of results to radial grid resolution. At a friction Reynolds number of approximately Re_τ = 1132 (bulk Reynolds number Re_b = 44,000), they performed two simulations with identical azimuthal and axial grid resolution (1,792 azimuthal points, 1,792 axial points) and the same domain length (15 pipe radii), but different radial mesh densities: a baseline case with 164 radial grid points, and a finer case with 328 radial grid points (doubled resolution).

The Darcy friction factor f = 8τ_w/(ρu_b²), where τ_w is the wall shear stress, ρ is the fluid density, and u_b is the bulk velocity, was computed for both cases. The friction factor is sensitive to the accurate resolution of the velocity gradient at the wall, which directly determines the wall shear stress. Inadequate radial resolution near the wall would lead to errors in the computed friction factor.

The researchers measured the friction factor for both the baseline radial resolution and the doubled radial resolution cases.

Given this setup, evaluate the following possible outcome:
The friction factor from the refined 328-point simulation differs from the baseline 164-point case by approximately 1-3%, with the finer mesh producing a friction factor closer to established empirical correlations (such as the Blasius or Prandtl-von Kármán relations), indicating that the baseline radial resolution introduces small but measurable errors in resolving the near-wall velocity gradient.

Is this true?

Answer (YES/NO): NO